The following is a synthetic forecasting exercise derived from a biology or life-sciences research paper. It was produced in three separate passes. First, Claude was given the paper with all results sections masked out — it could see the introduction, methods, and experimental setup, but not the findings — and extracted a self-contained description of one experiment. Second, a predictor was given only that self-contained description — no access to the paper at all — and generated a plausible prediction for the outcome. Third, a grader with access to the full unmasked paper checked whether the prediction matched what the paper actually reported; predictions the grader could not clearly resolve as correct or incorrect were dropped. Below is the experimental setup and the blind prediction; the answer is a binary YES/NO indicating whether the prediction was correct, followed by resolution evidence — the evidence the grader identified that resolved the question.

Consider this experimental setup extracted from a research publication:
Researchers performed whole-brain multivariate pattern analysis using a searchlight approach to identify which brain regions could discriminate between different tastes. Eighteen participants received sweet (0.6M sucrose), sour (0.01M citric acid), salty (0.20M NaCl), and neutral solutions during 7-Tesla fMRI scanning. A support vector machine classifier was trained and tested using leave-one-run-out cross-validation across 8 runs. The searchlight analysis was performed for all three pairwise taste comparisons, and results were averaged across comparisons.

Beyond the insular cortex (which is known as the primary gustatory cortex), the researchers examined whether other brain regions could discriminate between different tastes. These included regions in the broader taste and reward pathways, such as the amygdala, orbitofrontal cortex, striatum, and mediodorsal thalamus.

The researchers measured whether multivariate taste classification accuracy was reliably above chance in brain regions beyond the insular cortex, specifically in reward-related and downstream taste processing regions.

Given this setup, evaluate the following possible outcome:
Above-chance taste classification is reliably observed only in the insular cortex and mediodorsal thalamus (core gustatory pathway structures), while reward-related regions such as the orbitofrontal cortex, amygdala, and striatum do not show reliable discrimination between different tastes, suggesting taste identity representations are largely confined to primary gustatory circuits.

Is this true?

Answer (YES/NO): NO